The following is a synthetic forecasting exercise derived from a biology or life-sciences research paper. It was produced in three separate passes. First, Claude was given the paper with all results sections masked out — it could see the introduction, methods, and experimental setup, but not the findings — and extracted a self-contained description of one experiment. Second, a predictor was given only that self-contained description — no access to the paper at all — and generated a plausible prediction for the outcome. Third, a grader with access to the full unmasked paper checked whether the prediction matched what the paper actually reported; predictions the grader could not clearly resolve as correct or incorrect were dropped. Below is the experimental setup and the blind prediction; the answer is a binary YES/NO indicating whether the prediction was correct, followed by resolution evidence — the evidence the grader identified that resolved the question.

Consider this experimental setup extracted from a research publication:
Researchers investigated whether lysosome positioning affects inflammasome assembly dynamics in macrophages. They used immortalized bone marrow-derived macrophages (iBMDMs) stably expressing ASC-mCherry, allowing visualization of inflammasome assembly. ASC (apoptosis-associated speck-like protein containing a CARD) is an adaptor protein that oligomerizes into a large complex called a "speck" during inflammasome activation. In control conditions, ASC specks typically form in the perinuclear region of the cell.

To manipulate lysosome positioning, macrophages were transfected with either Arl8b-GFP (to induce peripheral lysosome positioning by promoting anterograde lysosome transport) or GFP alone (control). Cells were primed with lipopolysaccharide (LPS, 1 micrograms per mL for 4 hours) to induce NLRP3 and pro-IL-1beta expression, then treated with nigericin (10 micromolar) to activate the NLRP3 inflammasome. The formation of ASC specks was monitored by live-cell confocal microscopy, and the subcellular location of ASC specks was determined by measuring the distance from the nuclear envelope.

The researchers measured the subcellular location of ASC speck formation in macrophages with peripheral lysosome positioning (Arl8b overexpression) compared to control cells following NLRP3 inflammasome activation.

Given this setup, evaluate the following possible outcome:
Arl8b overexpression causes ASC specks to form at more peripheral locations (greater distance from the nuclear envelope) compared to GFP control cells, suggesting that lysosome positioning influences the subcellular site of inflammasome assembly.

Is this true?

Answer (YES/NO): YES